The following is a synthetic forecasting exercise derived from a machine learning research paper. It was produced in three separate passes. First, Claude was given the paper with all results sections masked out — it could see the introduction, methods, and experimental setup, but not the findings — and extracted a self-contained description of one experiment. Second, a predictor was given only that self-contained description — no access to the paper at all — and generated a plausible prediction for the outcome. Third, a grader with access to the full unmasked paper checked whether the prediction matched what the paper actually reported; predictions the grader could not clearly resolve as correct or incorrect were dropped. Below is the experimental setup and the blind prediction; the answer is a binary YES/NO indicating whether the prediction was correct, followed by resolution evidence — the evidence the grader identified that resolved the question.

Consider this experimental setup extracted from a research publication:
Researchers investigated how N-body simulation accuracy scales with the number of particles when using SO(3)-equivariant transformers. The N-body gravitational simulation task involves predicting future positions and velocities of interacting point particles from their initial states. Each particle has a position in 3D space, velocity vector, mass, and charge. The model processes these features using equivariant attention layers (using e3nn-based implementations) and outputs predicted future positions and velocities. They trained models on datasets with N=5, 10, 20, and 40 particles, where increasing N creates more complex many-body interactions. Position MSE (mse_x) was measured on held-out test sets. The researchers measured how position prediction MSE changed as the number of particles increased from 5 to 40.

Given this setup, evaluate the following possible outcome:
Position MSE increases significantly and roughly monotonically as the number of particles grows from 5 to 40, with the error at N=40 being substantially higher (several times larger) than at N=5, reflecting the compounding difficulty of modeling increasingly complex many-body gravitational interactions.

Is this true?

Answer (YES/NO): YES